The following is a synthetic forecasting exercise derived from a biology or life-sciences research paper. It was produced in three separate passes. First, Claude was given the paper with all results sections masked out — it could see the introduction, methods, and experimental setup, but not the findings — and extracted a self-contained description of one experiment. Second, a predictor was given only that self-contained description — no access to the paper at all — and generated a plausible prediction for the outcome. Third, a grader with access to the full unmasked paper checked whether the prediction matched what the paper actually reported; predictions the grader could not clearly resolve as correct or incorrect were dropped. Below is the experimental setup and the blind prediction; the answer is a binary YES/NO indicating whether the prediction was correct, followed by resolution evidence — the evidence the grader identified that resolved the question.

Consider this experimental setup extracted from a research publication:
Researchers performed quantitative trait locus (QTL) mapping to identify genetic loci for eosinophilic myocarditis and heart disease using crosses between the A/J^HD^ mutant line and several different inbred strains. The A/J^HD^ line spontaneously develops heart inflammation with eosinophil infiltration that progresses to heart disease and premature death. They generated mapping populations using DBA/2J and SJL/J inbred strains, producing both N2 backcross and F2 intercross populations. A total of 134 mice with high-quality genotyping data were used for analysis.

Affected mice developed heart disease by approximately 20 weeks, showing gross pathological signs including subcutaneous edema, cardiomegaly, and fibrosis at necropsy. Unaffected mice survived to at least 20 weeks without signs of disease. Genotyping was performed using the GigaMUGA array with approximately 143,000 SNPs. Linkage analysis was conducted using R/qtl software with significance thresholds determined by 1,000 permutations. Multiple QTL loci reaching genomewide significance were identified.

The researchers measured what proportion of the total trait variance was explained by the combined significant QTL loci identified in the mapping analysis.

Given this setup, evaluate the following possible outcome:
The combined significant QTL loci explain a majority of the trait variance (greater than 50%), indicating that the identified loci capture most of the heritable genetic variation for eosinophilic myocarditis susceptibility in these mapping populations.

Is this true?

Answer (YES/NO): YES